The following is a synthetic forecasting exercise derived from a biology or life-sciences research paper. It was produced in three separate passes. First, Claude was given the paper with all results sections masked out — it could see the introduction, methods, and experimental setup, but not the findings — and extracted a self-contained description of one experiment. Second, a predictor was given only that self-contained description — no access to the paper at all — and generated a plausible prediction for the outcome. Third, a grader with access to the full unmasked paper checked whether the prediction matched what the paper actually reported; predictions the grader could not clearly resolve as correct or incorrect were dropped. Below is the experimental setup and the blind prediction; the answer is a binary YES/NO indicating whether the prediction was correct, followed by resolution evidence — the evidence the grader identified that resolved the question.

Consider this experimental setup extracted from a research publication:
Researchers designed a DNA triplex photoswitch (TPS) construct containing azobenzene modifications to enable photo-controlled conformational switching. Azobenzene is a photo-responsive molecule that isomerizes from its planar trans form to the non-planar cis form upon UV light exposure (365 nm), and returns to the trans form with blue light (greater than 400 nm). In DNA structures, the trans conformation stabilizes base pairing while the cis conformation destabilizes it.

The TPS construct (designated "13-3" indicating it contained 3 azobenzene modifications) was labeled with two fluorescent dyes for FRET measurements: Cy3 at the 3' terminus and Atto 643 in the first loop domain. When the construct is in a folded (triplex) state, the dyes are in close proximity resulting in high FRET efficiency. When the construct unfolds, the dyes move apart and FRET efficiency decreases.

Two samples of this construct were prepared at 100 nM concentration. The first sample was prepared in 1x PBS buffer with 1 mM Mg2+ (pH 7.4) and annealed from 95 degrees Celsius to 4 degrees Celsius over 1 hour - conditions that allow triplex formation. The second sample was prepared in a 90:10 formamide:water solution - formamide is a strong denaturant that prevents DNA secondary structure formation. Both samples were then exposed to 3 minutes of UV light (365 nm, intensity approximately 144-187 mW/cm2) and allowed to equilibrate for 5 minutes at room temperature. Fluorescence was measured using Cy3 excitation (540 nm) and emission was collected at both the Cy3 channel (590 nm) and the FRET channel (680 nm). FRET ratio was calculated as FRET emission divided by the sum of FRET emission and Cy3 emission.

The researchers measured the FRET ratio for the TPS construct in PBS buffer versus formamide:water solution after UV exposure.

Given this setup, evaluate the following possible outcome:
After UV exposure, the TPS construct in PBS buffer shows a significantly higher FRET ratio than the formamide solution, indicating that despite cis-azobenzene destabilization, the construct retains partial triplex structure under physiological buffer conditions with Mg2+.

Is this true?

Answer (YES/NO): YES